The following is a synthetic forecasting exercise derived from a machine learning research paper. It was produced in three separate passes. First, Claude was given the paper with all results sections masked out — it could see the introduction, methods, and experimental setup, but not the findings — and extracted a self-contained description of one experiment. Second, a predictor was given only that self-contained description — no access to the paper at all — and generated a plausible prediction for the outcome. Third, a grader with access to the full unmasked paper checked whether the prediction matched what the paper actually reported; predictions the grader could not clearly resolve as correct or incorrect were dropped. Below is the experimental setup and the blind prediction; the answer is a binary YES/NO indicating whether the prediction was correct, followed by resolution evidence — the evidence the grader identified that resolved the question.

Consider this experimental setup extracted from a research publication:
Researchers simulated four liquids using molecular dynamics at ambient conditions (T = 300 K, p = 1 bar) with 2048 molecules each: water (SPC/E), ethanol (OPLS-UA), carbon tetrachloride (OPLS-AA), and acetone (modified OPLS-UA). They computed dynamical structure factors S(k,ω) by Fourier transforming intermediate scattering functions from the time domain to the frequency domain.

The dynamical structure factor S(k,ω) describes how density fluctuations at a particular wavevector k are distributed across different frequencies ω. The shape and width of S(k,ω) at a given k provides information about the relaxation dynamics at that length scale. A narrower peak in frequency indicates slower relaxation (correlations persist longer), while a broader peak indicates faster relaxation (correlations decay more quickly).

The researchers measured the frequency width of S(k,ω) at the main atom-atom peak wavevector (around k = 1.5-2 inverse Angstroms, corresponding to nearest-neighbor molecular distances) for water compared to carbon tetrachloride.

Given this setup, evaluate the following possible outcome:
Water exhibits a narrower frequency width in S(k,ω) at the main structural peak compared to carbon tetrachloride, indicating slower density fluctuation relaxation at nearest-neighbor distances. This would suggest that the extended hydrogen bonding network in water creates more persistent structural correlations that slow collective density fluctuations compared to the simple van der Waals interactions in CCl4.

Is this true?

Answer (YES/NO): NO